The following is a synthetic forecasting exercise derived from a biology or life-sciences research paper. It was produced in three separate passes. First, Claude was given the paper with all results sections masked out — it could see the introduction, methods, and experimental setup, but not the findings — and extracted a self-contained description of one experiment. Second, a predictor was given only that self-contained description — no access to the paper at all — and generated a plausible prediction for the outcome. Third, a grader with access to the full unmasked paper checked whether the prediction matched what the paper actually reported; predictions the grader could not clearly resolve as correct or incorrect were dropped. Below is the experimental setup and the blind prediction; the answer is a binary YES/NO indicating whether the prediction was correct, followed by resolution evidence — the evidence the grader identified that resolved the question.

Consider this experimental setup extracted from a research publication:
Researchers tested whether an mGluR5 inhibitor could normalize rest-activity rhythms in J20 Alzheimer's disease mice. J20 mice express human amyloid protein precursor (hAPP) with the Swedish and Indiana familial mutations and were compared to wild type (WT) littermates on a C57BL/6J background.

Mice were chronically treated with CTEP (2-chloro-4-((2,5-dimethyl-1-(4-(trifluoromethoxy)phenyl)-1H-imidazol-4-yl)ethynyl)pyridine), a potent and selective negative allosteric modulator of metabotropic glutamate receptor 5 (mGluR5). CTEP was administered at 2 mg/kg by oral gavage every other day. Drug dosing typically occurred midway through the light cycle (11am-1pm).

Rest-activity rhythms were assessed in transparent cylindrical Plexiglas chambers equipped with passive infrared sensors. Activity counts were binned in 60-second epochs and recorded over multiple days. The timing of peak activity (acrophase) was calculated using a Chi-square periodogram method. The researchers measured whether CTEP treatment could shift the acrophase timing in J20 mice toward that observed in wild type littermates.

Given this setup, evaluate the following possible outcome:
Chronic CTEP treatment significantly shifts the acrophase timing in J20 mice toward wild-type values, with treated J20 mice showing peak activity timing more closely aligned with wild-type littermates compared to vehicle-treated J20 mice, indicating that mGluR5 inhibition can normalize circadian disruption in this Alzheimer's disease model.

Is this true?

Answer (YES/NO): NO